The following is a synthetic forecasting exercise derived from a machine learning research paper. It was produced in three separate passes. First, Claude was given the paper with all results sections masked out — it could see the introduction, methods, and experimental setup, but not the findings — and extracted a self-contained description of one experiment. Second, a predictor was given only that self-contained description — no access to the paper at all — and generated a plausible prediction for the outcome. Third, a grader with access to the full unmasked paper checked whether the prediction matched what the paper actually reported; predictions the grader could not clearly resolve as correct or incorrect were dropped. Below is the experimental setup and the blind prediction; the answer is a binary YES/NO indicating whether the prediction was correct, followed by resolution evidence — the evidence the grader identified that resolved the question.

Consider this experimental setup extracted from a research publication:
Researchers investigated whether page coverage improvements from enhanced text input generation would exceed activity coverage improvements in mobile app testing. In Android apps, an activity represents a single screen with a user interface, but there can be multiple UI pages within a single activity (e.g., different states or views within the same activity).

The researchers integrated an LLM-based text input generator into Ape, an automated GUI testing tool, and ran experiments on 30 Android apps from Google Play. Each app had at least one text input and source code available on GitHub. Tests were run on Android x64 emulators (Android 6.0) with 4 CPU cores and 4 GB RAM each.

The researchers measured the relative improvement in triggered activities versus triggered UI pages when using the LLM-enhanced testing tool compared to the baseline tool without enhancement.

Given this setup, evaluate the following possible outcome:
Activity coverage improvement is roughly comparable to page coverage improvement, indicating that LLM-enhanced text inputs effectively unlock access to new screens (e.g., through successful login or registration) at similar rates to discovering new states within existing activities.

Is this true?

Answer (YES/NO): NO